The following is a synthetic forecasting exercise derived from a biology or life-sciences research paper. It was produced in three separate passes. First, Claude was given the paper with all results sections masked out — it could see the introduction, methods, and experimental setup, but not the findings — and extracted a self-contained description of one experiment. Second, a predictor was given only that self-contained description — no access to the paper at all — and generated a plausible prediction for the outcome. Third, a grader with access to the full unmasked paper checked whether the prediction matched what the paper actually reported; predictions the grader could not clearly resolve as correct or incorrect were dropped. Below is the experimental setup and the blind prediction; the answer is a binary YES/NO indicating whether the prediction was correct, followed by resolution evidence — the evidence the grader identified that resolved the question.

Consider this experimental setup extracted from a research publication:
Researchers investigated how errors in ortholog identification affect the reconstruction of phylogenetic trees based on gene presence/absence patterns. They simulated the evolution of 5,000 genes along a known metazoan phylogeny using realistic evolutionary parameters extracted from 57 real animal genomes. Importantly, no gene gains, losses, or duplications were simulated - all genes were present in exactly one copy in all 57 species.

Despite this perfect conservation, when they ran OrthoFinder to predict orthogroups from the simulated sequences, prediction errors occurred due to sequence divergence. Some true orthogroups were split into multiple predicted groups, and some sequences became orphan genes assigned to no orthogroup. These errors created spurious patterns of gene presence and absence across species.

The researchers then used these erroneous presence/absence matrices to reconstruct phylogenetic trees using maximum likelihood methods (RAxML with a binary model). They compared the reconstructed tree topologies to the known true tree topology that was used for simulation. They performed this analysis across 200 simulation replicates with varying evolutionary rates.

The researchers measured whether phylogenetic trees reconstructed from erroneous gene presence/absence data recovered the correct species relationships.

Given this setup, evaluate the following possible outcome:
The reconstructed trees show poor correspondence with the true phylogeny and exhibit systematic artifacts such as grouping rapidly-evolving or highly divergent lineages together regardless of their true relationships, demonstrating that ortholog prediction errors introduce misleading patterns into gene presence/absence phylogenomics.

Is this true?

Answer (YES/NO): NO